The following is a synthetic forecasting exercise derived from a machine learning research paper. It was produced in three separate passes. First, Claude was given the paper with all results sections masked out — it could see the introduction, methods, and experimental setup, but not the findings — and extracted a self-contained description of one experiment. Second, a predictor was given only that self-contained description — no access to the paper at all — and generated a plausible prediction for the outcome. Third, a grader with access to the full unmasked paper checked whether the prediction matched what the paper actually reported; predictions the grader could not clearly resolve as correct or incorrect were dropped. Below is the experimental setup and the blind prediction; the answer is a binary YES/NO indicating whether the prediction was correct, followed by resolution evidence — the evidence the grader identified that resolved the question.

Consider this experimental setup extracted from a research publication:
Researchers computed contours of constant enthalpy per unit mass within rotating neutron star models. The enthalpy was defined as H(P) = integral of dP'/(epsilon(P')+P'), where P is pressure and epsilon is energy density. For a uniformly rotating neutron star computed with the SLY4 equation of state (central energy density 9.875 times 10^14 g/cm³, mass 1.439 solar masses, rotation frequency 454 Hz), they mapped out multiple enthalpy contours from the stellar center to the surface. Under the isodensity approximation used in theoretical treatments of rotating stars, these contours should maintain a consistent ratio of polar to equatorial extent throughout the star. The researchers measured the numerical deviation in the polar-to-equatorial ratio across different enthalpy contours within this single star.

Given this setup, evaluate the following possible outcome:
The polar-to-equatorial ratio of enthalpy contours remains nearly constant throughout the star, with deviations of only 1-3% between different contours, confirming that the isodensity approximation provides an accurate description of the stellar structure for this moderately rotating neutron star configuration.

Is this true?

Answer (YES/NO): NO